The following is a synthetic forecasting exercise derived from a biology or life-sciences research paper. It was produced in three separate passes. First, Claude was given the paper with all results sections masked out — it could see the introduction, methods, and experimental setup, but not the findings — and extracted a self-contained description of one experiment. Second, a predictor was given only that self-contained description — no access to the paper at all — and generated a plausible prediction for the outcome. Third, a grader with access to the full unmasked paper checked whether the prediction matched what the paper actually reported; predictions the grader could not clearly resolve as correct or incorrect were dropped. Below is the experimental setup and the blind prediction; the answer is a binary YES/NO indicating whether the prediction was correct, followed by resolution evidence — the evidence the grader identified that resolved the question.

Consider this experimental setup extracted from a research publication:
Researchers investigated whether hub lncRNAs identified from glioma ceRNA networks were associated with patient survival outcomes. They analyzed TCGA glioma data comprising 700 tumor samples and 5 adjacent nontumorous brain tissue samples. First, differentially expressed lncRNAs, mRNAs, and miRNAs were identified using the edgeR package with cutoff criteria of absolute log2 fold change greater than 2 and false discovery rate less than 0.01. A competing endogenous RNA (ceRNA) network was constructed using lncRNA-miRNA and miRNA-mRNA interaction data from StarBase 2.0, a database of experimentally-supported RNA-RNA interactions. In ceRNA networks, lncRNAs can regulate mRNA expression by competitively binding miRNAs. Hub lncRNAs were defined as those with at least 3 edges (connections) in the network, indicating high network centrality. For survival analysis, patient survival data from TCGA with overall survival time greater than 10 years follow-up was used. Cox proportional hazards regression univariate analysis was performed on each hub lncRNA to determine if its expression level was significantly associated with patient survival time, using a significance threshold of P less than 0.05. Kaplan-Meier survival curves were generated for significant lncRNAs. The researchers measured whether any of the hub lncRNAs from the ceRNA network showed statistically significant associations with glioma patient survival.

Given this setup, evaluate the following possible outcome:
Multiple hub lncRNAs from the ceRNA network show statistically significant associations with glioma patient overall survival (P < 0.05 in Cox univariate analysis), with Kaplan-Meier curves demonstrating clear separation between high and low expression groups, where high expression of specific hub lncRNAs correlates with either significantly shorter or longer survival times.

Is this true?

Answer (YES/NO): YES